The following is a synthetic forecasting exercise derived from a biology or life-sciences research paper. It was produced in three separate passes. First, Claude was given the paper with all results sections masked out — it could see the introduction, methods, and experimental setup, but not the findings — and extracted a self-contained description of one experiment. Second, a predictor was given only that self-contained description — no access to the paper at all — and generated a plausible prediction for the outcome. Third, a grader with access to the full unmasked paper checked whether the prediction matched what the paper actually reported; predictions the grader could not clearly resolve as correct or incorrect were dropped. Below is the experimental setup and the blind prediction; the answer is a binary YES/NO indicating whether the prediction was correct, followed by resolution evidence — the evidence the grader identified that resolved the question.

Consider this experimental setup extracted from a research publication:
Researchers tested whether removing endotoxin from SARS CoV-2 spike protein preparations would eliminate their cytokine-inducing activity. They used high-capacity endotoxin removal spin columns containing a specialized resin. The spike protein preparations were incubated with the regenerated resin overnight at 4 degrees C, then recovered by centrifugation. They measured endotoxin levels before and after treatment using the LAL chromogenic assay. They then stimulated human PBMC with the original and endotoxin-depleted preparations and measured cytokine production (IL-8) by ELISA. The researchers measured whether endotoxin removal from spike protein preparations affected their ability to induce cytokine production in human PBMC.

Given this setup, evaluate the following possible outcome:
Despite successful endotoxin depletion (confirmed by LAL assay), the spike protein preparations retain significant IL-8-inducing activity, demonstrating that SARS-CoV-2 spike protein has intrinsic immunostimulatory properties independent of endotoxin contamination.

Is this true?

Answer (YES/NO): NO